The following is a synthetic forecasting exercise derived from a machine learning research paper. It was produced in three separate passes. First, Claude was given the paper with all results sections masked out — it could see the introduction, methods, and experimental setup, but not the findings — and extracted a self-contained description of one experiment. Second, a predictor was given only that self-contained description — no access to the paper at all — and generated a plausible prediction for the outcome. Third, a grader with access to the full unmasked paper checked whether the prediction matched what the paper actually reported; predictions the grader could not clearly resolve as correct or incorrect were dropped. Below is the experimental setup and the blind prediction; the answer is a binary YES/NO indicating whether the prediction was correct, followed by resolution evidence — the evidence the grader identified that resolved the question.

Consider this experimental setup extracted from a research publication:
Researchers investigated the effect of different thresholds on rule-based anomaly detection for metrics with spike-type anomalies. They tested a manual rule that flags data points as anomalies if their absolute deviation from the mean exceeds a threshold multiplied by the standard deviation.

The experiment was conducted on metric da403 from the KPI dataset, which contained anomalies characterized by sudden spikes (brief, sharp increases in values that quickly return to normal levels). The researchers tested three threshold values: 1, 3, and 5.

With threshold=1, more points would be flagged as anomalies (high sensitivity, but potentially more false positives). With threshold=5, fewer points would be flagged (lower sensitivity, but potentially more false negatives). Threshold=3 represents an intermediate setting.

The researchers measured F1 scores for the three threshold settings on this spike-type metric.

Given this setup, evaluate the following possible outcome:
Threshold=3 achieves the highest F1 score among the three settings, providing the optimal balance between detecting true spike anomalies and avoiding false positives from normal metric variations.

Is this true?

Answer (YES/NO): YES